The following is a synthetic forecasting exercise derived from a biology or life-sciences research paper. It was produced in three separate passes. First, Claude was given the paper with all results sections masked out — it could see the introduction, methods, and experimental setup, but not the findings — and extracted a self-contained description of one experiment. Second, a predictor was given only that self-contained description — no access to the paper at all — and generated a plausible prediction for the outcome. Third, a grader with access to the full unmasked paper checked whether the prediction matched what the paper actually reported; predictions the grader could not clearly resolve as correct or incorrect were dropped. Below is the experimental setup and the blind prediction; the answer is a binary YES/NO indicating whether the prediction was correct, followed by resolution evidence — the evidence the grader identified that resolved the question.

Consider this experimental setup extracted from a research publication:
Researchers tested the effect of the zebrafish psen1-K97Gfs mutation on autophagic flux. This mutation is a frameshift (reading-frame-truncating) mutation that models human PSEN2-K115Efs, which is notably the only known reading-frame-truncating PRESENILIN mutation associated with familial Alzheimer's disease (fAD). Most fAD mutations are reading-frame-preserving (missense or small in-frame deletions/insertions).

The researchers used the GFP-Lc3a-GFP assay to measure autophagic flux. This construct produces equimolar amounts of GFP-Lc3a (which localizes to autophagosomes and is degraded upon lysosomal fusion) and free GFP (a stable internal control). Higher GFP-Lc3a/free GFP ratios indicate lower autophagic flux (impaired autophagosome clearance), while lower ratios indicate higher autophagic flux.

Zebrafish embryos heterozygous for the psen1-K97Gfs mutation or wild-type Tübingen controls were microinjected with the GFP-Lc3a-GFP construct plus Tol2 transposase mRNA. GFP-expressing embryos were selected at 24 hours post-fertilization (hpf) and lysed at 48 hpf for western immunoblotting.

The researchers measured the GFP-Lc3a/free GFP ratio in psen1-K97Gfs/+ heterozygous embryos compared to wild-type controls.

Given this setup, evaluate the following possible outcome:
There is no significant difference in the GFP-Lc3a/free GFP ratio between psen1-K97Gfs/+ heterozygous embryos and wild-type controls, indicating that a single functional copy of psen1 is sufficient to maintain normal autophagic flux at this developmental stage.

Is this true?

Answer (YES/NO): NO